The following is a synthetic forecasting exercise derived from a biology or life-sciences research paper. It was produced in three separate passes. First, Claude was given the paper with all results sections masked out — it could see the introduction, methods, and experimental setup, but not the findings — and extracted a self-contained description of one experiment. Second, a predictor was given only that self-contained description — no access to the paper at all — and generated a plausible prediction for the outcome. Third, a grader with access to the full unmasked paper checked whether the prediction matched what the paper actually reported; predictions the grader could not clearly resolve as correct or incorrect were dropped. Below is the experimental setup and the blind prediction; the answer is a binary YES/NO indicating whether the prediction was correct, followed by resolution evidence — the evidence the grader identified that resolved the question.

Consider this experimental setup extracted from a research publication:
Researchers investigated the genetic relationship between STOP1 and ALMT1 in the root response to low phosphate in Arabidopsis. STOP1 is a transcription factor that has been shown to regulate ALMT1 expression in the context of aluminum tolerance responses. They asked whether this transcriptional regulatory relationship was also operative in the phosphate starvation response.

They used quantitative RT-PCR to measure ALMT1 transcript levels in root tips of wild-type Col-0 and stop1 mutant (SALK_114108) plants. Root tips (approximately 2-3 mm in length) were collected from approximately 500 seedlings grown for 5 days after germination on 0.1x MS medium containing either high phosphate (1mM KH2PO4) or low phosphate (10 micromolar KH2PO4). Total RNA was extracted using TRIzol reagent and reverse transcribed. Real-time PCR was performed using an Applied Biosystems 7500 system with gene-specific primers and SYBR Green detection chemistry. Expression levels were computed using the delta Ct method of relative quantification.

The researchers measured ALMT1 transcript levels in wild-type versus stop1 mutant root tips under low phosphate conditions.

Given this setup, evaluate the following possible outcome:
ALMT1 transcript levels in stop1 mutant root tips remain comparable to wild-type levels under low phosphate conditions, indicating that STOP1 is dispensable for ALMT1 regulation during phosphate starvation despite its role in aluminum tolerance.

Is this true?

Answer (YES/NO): NO